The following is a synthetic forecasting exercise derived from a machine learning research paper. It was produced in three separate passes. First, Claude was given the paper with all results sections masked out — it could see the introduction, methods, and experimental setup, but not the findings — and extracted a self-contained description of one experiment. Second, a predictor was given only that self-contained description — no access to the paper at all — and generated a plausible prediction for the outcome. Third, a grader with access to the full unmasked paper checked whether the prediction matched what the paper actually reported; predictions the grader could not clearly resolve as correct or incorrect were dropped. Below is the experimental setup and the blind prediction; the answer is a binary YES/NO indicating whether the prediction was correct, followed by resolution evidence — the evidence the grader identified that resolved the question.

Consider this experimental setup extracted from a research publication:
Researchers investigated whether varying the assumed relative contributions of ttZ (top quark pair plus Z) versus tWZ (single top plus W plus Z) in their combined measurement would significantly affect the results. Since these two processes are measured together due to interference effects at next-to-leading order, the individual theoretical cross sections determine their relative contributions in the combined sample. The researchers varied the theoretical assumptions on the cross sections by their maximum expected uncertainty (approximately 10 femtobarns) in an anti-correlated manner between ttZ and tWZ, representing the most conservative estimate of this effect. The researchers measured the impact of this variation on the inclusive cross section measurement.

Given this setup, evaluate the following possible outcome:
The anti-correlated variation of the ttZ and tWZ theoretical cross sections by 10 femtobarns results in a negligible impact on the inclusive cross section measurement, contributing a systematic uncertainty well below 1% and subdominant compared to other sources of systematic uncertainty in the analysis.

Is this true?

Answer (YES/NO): YES